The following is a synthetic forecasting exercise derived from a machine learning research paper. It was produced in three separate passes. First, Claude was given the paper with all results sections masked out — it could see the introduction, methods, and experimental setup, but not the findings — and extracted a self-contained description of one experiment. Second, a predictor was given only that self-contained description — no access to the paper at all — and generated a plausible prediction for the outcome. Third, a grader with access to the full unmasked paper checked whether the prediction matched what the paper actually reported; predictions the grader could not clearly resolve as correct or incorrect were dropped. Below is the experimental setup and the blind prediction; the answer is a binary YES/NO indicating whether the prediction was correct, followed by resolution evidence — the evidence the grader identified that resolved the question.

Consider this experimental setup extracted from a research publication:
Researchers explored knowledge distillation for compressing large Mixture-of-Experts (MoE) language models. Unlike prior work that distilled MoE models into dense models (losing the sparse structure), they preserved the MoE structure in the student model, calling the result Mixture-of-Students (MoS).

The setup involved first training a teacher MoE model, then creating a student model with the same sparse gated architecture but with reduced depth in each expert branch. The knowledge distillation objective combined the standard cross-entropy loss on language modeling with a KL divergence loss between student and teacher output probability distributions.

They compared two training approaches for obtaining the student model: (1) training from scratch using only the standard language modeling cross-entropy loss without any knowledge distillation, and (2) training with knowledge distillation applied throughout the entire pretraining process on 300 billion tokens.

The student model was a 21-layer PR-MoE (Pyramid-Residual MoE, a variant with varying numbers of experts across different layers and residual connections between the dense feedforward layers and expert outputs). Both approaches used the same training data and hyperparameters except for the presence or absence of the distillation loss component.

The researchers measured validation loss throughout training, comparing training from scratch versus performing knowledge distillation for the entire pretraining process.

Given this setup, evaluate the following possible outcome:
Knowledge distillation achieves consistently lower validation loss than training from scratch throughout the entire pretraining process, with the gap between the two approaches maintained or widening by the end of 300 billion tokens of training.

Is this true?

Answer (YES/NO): NO